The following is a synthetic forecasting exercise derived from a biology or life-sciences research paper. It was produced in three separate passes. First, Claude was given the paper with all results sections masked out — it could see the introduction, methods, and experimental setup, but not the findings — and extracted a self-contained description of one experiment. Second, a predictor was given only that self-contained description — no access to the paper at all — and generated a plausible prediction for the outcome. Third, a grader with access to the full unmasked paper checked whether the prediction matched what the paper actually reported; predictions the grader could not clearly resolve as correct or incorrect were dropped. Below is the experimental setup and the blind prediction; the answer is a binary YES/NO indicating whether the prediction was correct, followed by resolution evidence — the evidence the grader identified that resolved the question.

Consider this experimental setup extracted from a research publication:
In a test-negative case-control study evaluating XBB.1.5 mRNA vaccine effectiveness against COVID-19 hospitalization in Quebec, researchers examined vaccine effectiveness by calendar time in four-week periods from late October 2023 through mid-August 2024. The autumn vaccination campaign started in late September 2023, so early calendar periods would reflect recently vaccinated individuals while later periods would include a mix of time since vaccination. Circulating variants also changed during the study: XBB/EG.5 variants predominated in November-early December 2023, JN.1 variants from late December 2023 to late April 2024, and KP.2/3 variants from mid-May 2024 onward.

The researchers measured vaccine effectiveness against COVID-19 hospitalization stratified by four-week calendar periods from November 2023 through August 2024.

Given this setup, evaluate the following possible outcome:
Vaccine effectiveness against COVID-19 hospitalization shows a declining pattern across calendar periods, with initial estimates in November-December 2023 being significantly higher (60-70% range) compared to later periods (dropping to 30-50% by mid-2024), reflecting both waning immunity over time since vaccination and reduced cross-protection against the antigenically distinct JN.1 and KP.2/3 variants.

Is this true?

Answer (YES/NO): NO